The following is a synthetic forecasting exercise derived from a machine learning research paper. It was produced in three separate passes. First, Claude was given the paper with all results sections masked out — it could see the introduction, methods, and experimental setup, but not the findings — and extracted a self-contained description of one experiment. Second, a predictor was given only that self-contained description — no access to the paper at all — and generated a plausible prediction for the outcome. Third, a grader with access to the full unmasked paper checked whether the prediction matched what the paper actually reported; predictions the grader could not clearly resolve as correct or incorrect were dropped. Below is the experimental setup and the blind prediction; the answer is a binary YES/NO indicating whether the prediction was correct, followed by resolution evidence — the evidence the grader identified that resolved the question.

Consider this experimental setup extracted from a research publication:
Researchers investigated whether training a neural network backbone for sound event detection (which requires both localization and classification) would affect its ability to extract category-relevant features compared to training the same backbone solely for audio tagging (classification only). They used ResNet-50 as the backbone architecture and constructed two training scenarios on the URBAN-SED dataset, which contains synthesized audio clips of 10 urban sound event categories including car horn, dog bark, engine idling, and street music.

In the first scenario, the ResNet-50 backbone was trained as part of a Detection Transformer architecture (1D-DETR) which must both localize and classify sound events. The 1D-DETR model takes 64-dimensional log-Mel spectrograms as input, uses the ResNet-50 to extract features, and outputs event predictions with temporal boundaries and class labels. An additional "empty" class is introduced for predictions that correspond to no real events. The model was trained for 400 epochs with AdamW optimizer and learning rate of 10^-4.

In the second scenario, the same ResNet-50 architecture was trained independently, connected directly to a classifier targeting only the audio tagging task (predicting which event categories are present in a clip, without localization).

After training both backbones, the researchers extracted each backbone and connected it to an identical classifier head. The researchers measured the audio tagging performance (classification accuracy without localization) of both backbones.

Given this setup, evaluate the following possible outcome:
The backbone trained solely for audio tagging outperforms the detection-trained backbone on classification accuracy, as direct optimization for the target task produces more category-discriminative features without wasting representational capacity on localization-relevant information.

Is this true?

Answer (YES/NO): YES